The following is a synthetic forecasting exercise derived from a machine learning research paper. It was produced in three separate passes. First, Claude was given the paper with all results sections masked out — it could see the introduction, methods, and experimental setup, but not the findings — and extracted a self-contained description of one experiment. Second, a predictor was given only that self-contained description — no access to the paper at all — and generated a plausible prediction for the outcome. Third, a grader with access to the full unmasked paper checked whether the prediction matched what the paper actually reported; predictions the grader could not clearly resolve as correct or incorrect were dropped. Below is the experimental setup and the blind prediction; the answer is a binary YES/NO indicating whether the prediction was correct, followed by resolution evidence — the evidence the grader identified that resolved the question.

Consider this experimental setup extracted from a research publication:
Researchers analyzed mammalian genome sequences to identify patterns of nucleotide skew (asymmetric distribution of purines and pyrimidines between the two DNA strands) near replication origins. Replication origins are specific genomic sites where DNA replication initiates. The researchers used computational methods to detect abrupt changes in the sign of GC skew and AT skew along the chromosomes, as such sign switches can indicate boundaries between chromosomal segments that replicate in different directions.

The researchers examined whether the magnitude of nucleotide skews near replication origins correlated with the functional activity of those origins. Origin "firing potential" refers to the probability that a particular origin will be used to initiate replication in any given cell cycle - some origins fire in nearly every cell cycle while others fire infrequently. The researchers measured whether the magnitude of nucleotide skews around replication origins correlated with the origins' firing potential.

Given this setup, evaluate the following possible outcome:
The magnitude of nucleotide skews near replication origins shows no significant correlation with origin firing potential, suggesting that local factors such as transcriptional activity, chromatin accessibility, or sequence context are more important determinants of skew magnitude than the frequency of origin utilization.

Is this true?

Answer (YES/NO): NO